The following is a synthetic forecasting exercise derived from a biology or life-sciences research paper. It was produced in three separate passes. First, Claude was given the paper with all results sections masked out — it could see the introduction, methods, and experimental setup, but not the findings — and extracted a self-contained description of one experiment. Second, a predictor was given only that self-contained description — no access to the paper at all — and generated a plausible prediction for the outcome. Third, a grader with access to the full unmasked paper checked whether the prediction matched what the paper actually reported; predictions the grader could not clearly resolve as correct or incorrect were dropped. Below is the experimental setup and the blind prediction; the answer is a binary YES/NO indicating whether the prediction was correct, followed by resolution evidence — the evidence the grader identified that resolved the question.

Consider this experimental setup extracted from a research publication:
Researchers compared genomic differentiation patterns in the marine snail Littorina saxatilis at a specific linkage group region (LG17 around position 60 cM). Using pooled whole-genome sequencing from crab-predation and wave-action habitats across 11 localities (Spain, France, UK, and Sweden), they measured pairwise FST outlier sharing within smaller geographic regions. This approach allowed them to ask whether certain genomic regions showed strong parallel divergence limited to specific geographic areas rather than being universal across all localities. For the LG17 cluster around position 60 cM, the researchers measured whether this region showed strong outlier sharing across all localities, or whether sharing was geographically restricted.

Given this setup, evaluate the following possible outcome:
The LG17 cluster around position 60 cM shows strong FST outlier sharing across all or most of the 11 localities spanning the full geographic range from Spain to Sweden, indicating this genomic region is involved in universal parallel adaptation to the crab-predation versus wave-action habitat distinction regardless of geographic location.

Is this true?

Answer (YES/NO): NO